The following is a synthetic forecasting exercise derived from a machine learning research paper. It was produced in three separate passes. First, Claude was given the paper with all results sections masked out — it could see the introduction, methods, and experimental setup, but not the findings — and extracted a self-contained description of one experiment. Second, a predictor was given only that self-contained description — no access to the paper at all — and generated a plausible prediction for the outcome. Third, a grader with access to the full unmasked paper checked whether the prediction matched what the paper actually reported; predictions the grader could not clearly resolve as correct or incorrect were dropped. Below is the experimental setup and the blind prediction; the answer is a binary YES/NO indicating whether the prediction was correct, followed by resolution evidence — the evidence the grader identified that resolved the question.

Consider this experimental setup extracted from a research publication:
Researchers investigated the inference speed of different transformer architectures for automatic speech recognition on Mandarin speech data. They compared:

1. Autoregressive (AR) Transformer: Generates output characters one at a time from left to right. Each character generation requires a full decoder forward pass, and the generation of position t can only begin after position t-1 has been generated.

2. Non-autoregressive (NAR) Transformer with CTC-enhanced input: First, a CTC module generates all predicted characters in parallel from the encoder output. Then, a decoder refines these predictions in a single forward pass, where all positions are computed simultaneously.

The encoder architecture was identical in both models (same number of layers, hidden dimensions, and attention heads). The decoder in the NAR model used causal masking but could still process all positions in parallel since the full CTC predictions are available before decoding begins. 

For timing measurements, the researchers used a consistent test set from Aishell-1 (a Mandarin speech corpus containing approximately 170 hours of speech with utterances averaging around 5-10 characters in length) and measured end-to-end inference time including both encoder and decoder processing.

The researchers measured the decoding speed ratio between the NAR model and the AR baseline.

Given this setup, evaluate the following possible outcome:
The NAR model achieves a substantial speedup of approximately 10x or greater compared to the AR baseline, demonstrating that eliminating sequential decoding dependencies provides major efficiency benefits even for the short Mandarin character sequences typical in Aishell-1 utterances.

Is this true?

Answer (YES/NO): YES